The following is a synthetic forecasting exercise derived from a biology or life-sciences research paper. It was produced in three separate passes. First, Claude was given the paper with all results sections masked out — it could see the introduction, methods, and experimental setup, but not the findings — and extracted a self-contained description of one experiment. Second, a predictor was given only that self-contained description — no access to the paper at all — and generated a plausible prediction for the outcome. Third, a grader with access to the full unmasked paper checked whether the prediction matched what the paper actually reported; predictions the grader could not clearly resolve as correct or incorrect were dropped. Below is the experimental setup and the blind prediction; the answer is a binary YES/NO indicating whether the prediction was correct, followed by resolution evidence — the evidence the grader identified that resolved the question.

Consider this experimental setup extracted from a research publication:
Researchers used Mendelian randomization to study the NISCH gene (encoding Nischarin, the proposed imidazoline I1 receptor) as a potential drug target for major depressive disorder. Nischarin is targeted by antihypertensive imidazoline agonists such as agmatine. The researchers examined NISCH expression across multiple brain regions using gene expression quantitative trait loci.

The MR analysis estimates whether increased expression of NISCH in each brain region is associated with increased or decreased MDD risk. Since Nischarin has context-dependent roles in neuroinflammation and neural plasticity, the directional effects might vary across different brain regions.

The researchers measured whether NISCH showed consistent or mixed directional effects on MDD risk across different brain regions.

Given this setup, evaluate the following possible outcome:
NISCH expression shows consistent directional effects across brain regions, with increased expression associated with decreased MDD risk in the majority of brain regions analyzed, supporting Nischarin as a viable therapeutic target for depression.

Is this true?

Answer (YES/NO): NO